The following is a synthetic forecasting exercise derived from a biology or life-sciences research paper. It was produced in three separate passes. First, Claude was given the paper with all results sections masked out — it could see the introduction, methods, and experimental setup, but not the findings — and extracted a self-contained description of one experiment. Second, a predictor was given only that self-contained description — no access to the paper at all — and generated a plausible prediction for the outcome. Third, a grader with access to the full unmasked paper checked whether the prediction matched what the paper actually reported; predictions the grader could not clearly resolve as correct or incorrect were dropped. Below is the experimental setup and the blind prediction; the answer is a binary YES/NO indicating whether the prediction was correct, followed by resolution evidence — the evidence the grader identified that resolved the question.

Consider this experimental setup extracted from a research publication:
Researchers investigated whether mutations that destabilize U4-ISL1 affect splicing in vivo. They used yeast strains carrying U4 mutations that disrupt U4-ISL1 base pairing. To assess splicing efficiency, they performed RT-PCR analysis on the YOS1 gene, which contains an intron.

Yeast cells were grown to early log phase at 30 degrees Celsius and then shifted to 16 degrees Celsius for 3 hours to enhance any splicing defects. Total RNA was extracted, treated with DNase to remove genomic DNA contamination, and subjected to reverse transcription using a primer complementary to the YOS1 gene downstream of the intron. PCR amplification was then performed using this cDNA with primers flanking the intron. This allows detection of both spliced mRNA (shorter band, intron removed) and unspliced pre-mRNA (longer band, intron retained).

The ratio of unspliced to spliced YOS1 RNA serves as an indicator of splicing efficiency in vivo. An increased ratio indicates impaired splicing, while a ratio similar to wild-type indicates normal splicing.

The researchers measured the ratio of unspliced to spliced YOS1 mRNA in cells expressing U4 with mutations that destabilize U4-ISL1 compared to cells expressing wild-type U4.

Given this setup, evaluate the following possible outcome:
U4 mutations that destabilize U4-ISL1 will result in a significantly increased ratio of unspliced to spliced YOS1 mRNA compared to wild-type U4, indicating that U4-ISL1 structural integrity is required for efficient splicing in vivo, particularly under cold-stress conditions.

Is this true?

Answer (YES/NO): YES